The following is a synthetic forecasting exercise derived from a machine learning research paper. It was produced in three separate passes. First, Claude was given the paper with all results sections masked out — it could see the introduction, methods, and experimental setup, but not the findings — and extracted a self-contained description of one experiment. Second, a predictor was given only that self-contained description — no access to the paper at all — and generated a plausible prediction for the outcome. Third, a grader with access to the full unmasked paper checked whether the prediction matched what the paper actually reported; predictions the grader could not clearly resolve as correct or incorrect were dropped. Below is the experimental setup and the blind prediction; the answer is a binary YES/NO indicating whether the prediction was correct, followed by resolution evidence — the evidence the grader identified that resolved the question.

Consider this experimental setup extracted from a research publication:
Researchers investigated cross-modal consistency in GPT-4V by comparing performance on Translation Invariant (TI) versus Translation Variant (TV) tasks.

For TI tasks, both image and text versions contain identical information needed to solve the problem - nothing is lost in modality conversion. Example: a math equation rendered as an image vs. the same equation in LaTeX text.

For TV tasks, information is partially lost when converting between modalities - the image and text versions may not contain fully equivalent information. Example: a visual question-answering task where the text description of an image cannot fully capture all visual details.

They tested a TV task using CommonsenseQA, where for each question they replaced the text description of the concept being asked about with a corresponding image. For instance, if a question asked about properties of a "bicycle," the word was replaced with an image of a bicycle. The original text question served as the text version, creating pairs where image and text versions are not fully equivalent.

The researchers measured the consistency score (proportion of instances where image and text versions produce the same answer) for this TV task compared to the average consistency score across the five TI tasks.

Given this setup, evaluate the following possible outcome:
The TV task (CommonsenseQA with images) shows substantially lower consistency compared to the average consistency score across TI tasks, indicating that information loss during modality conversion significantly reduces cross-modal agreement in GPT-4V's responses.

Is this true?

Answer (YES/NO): NO